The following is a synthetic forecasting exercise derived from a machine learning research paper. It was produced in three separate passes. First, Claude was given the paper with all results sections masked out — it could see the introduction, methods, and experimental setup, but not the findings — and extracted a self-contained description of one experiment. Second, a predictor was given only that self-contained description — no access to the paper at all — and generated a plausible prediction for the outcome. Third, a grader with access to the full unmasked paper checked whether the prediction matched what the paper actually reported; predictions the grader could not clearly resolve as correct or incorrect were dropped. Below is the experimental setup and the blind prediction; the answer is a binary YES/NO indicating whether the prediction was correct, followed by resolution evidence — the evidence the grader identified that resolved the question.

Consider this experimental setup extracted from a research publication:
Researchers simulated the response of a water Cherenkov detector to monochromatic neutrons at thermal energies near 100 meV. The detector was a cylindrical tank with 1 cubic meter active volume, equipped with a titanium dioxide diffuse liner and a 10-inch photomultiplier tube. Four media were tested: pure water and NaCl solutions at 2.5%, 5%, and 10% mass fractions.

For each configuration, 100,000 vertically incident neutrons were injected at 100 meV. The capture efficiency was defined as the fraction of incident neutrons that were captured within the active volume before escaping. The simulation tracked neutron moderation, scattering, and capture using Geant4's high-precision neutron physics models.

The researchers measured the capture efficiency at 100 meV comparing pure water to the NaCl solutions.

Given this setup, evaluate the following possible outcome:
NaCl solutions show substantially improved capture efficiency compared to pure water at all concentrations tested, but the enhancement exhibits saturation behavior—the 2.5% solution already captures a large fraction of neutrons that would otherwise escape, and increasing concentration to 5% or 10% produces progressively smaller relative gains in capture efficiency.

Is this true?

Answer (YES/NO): YES